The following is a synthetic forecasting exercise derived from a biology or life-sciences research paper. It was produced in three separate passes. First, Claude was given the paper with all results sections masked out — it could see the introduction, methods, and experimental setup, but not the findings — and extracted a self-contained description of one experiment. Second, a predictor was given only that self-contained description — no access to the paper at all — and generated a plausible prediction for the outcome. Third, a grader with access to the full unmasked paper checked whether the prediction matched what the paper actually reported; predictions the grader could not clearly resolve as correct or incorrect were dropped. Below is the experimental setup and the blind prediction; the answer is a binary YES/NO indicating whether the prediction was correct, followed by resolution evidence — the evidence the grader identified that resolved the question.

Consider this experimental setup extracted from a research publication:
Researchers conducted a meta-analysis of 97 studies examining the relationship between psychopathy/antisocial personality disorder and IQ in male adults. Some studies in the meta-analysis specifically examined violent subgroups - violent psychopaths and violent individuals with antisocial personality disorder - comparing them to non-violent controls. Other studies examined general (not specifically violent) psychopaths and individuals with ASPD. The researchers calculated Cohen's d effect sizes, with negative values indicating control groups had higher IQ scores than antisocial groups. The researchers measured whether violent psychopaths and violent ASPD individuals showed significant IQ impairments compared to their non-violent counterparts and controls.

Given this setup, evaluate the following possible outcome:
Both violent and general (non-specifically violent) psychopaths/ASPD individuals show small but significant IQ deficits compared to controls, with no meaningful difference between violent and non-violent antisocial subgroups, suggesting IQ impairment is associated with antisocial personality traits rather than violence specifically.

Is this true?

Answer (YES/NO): NO